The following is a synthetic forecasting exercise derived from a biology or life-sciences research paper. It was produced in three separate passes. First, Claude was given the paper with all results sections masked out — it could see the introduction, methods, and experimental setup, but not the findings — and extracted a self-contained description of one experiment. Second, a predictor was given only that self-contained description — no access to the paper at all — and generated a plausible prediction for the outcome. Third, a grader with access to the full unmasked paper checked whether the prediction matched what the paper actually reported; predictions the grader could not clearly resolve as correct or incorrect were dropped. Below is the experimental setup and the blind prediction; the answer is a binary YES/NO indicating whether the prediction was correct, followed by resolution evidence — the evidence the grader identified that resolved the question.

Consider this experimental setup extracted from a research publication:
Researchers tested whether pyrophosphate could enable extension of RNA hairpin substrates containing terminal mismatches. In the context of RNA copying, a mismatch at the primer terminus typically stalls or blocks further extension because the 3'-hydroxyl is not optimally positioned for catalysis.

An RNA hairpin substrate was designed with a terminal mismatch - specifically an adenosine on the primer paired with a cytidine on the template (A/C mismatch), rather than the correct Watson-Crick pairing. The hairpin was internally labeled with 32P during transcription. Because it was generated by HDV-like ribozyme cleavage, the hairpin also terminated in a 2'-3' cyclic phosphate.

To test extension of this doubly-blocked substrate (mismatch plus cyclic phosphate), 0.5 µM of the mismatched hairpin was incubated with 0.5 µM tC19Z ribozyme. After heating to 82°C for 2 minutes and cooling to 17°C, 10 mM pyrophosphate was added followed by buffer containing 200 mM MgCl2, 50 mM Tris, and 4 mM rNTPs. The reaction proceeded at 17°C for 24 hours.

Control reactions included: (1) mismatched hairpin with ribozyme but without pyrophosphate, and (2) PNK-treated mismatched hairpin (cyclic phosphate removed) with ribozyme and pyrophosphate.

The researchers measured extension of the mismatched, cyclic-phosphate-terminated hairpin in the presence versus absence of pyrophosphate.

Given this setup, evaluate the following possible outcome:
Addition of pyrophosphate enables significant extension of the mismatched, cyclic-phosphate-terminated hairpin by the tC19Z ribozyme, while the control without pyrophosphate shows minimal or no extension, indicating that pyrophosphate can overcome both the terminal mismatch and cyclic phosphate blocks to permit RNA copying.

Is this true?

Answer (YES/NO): NO